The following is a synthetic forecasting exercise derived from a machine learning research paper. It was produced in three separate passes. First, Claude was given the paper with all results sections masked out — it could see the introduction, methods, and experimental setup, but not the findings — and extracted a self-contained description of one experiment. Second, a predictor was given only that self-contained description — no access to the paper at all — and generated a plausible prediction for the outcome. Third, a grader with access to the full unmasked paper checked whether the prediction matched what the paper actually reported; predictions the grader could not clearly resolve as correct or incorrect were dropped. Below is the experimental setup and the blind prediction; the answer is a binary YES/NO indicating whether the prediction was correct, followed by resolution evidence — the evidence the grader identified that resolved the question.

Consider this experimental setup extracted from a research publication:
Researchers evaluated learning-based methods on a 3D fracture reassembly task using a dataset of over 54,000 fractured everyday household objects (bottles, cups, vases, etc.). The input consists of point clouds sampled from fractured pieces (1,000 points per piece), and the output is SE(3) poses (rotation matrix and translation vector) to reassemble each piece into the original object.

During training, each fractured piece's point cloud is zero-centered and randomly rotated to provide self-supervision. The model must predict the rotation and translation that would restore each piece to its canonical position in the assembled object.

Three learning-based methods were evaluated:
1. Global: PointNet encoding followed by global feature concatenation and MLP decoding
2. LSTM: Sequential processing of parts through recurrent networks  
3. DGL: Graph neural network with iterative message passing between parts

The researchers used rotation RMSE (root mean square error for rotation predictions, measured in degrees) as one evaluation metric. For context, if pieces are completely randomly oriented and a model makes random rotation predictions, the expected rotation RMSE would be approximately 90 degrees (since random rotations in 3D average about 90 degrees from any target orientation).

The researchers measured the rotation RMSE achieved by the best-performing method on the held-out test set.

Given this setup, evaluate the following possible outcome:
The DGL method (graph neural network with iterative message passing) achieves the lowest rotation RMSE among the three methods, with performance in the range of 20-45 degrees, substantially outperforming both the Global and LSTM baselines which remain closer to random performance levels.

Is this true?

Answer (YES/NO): NO